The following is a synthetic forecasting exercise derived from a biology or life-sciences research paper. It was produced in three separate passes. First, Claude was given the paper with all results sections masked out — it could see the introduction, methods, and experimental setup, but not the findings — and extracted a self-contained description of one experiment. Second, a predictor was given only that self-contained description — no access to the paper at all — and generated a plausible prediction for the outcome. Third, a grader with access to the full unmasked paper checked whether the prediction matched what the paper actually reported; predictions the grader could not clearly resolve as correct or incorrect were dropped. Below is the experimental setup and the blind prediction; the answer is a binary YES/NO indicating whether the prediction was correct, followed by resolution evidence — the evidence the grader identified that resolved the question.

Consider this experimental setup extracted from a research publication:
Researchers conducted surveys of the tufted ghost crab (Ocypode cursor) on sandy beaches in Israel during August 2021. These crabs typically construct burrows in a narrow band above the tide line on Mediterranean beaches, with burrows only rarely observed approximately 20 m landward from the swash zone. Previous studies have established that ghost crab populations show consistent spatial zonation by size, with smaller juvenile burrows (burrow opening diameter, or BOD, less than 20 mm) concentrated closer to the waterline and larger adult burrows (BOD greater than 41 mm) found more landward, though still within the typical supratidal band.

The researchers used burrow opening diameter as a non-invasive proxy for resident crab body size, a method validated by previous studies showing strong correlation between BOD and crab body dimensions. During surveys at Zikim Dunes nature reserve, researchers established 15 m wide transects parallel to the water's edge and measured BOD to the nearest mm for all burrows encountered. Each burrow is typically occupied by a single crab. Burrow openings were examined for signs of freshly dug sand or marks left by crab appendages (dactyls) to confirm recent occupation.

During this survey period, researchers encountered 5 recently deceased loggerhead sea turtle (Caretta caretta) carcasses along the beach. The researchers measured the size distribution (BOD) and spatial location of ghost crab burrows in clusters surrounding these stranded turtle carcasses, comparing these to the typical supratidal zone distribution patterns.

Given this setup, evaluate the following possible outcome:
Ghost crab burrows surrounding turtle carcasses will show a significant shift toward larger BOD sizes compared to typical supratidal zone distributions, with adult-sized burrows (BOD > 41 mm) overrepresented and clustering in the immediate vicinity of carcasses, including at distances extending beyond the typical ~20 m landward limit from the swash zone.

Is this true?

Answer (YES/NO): YES